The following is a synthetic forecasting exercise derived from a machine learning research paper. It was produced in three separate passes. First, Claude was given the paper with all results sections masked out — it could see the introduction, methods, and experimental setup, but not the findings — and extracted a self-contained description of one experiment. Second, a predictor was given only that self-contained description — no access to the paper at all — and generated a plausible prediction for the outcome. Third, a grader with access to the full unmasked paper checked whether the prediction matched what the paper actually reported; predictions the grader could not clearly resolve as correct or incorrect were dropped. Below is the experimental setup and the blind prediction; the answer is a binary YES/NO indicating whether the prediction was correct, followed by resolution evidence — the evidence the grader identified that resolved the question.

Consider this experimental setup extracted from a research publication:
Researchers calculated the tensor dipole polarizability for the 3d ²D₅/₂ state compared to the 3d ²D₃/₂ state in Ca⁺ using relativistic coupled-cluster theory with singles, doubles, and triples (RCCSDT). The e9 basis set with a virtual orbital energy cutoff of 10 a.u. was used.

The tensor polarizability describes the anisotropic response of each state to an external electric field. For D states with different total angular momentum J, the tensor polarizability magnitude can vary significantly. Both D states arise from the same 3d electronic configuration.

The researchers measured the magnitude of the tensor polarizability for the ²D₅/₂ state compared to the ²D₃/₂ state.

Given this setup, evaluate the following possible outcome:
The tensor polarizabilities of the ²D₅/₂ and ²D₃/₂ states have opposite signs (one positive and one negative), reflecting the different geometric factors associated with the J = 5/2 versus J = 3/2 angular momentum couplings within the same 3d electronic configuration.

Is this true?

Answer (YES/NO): NO